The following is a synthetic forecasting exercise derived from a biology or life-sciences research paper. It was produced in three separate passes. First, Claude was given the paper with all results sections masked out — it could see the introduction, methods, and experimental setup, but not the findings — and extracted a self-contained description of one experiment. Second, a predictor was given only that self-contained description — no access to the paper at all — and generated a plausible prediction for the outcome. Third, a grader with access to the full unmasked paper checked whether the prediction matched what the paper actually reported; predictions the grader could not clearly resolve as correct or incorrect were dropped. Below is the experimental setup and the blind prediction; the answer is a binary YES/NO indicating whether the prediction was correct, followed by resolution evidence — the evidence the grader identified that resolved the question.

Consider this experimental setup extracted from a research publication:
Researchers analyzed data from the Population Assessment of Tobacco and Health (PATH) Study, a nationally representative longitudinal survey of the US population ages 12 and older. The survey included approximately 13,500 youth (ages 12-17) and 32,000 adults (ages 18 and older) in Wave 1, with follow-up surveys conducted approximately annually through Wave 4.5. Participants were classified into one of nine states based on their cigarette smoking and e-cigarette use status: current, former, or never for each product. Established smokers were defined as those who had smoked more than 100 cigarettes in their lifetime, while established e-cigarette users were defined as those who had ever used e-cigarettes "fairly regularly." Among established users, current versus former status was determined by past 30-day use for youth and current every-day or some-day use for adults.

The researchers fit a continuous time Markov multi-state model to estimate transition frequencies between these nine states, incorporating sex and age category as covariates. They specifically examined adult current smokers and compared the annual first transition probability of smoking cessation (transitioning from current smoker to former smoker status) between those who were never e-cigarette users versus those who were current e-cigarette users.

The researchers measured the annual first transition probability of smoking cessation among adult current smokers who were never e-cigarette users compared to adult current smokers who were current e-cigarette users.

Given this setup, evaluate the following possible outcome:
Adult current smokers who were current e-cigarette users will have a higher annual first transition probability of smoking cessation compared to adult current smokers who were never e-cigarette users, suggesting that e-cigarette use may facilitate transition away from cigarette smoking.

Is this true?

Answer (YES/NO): NO